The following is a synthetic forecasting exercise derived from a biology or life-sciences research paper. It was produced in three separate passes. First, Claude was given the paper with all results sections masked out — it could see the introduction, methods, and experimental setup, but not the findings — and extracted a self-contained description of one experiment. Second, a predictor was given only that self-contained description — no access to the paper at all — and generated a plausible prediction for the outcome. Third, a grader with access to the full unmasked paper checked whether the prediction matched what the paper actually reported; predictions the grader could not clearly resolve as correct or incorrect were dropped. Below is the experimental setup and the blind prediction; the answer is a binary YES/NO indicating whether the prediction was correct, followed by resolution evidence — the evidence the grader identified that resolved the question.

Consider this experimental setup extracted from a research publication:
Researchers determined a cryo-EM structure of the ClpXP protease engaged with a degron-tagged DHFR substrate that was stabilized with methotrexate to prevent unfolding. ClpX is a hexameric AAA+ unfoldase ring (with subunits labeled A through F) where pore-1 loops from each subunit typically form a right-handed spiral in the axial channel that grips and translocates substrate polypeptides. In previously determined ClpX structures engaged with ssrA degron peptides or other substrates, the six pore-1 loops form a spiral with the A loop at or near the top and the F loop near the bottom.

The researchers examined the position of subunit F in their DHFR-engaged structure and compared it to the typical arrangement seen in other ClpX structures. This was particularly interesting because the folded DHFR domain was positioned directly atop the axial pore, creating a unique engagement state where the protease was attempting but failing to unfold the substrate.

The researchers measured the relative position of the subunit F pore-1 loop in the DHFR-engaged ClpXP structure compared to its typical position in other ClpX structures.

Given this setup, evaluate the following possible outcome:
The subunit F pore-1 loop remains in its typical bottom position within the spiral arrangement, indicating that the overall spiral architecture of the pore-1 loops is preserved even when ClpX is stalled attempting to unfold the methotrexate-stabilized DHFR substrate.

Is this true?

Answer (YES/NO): NO